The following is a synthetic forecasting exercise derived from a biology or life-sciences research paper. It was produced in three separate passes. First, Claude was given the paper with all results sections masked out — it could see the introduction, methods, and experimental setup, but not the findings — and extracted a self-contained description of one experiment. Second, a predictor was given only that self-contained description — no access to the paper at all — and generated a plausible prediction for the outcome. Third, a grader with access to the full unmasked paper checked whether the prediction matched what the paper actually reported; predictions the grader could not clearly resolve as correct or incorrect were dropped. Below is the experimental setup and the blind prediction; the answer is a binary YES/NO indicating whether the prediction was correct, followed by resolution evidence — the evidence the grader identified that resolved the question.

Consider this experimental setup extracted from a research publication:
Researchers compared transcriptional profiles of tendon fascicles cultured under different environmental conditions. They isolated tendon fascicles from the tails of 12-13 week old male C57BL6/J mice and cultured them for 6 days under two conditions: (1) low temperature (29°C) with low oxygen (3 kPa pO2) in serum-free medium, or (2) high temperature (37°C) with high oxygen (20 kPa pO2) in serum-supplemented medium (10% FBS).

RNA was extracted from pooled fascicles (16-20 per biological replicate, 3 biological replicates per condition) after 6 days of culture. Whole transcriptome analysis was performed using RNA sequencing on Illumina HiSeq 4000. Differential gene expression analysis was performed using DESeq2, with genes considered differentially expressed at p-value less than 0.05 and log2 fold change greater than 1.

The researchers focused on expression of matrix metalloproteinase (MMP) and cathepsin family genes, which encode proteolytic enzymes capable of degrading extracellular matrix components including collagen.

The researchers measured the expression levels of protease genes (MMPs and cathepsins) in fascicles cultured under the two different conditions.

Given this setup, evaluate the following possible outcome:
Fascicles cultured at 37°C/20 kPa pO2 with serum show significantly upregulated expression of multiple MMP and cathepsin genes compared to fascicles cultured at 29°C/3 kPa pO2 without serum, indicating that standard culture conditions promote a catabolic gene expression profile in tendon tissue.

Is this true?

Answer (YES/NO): NO